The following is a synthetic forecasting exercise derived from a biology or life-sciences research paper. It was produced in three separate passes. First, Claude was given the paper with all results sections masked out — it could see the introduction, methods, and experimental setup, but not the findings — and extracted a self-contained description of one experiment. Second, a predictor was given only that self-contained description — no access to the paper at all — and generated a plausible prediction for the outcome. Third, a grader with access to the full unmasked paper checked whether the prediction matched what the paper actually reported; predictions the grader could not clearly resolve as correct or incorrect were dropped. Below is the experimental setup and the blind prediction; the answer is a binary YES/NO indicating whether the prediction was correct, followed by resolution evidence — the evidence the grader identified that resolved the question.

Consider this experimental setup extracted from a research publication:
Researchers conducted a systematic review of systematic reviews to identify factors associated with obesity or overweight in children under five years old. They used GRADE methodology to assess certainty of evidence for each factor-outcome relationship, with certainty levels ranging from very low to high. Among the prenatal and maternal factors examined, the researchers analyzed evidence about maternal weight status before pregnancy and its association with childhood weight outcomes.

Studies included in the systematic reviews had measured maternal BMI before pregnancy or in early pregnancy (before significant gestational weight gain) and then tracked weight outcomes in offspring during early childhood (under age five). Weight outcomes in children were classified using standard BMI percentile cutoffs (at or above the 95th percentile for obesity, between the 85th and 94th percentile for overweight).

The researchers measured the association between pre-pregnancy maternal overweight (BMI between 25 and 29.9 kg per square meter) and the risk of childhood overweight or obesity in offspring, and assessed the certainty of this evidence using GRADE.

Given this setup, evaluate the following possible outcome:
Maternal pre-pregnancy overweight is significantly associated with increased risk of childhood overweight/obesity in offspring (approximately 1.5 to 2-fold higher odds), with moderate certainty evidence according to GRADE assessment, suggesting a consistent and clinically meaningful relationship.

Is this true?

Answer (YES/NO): NO